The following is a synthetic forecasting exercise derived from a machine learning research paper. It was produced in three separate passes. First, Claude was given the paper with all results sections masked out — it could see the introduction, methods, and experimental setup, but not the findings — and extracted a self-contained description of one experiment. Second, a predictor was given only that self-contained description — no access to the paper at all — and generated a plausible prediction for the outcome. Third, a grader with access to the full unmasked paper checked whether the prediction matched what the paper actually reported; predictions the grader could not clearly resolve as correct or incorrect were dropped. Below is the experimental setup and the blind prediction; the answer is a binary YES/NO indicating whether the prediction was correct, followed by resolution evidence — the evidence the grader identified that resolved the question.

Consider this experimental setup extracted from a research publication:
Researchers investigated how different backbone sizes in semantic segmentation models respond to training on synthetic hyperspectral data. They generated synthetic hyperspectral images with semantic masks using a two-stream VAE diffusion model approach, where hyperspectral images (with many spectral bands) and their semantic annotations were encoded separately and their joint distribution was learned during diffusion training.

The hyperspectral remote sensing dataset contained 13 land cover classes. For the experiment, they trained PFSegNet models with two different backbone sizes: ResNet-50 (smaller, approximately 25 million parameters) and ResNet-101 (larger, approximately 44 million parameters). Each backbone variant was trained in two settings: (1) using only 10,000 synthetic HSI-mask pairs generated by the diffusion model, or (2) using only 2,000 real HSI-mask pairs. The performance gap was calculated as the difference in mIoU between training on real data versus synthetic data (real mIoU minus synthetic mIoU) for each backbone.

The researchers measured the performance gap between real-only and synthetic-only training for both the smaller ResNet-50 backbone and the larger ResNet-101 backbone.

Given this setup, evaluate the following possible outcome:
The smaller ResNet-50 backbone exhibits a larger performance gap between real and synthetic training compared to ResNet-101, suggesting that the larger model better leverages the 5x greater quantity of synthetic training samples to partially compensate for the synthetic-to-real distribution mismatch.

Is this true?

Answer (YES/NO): NO